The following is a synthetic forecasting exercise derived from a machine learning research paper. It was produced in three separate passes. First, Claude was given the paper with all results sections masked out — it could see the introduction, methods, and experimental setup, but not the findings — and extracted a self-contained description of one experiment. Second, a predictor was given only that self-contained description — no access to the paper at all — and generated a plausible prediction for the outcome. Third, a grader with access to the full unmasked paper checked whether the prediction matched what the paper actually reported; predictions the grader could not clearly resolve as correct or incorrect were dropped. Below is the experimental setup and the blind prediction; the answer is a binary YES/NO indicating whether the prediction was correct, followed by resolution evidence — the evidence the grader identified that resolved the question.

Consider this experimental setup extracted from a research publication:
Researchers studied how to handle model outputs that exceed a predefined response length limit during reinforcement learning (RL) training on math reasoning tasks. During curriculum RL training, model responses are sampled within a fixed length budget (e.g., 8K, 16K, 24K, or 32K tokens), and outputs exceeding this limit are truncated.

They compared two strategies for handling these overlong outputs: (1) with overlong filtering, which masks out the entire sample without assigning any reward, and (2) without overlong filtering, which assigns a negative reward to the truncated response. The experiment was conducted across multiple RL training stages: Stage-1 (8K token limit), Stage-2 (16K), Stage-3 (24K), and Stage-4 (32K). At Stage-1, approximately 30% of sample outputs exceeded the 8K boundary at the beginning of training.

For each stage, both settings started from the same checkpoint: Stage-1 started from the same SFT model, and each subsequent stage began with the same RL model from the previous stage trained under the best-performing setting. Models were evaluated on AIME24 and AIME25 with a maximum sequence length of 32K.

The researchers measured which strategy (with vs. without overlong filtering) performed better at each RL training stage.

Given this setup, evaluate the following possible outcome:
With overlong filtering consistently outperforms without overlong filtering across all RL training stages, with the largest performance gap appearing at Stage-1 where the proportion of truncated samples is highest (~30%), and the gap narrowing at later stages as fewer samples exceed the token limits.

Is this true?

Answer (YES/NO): NO